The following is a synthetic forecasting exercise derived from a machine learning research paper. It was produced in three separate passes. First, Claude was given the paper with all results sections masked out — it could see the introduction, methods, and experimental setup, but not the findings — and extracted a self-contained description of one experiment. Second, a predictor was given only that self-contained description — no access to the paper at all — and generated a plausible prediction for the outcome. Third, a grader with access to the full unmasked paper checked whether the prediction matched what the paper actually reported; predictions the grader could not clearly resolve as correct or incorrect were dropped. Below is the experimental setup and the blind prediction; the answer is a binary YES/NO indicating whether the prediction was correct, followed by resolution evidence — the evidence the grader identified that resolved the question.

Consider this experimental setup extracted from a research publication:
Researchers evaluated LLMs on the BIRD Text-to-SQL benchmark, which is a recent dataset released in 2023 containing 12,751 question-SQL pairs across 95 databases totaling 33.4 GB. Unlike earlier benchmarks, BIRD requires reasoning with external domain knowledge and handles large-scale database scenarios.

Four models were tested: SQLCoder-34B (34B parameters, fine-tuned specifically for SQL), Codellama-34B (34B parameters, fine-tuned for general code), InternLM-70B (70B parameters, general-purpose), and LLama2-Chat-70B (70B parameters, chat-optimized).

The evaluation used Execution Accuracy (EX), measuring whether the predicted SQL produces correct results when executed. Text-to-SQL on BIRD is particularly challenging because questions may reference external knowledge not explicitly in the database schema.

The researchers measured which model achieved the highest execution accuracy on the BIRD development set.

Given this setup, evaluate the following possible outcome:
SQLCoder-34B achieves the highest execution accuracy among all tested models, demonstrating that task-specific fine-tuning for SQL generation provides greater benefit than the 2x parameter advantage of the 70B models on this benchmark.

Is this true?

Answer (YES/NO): YES